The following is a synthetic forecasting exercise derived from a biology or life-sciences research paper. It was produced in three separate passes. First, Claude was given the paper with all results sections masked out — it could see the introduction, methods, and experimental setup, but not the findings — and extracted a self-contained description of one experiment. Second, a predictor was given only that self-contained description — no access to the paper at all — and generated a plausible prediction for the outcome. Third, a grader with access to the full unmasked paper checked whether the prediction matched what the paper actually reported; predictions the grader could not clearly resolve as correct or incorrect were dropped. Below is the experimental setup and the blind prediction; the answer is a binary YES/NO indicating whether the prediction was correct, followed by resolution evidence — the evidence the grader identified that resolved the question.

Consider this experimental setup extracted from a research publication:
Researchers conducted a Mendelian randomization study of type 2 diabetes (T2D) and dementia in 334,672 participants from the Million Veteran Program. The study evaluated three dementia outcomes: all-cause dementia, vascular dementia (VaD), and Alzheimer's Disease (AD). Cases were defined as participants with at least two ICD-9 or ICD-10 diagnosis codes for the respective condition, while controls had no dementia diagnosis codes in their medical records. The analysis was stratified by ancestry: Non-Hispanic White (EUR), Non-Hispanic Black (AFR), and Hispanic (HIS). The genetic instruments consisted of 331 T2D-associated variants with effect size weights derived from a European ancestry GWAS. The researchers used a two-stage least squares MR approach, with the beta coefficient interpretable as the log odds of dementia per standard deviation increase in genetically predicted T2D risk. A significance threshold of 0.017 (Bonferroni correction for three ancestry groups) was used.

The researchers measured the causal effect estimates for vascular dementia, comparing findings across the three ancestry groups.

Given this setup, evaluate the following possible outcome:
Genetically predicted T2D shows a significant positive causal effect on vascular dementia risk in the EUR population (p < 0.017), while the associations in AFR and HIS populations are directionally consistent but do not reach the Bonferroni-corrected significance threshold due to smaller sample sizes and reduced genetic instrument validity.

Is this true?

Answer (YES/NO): NO